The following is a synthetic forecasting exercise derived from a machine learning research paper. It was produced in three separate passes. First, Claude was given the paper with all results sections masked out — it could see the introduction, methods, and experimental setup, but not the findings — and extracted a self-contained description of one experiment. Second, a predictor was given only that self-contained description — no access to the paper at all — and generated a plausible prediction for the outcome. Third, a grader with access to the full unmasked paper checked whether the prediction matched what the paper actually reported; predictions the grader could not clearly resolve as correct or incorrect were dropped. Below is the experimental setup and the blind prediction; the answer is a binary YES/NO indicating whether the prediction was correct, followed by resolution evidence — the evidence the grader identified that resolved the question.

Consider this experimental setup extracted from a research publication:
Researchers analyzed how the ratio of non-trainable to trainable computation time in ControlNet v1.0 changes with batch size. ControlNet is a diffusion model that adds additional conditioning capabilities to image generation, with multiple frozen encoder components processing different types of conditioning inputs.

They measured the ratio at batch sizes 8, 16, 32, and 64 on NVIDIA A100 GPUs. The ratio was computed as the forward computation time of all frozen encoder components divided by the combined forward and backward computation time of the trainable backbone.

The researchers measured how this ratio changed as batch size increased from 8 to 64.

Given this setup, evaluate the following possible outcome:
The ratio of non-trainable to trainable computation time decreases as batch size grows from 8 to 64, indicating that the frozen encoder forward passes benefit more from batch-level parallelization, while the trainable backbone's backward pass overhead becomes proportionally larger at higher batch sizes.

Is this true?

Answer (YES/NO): NO